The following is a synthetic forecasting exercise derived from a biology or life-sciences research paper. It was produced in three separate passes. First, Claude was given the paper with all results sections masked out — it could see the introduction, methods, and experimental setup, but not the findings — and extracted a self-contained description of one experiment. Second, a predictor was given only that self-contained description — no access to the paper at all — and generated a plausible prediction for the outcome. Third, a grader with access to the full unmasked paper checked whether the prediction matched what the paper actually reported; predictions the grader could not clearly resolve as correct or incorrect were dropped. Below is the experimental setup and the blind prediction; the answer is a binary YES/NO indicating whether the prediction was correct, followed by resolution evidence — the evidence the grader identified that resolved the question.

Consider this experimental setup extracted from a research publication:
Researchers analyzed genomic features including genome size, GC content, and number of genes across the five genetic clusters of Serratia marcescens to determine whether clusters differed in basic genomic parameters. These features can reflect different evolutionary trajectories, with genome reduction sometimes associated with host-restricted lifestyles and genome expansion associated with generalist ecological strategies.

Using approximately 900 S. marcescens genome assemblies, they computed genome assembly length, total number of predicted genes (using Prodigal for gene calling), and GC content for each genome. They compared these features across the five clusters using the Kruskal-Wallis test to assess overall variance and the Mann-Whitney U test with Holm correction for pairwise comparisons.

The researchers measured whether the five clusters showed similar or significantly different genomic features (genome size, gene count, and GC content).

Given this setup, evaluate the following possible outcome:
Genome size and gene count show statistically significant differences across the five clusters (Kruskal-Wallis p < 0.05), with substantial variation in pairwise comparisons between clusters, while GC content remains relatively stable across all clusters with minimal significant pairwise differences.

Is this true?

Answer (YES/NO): NO